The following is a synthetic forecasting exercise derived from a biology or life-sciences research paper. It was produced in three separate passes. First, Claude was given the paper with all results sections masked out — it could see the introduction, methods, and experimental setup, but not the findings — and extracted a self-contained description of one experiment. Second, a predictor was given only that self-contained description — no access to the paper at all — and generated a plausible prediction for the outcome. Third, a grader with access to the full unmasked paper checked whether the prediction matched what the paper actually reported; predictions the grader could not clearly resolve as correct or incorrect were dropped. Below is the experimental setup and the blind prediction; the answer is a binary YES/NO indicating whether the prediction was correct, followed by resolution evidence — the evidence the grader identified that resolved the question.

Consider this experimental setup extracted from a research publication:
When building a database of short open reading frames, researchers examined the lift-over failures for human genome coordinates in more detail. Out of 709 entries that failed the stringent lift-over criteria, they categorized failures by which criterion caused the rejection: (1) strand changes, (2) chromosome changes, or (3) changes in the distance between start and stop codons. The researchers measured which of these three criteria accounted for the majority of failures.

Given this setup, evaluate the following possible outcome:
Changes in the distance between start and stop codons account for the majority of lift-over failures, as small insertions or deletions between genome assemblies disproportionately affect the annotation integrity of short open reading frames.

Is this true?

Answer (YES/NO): YES